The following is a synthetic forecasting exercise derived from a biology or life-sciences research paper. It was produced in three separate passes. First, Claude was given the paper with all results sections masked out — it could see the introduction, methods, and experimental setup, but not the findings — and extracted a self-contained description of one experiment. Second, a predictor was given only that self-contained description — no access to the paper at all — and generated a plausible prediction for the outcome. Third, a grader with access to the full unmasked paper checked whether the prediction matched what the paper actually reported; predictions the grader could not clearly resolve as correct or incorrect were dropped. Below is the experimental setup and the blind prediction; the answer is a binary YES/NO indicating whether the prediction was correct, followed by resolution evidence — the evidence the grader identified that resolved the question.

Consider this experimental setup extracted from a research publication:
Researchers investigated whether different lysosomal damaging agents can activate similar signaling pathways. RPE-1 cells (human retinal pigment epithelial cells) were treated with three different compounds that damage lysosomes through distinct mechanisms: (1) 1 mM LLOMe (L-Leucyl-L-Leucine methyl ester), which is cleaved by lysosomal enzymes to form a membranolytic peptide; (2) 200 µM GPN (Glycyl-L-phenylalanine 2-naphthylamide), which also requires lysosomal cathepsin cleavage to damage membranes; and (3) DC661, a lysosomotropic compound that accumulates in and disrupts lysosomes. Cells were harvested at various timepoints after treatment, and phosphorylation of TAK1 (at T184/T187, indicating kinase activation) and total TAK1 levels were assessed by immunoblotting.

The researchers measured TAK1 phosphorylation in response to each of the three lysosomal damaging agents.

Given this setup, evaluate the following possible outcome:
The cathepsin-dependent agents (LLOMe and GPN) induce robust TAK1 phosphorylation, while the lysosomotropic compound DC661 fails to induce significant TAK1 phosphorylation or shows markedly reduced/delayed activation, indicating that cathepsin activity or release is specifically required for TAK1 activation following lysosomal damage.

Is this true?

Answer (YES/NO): NO